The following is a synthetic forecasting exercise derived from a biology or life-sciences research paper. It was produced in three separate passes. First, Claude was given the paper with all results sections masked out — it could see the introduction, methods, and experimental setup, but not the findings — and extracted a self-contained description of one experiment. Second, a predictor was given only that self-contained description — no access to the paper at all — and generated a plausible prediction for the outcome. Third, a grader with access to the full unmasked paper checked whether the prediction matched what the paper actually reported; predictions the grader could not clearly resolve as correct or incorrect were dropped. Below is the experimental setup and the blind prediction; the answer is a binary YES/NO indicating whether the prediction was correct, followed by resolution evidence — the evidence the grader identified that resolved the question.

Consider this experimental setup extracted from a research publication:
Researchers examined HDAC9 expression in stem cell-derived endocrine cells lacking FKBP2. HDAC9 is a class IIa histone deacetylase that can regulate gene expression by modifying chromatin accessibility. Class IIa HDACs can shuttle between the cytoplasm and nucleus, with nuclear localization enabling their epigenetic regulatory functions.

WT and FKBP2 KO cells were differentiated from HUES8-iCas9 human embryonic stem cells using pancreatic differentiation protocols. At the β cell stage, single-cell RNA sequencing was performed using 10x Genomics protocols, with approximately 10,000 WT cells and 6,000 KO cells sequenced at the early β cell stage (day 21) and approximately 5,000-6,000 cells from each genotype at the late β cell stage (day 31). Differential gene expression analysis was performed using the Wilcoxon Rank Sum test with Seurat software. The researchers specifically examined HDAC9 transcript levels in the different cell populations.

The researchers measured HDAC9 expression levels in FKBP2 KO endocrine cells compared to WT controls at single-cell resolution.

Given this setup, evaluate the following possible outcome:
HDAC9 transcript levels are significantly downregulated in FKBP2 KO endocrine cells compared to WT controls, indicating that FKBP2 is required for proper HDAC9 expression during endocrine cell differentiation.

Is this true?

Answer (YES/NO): NO